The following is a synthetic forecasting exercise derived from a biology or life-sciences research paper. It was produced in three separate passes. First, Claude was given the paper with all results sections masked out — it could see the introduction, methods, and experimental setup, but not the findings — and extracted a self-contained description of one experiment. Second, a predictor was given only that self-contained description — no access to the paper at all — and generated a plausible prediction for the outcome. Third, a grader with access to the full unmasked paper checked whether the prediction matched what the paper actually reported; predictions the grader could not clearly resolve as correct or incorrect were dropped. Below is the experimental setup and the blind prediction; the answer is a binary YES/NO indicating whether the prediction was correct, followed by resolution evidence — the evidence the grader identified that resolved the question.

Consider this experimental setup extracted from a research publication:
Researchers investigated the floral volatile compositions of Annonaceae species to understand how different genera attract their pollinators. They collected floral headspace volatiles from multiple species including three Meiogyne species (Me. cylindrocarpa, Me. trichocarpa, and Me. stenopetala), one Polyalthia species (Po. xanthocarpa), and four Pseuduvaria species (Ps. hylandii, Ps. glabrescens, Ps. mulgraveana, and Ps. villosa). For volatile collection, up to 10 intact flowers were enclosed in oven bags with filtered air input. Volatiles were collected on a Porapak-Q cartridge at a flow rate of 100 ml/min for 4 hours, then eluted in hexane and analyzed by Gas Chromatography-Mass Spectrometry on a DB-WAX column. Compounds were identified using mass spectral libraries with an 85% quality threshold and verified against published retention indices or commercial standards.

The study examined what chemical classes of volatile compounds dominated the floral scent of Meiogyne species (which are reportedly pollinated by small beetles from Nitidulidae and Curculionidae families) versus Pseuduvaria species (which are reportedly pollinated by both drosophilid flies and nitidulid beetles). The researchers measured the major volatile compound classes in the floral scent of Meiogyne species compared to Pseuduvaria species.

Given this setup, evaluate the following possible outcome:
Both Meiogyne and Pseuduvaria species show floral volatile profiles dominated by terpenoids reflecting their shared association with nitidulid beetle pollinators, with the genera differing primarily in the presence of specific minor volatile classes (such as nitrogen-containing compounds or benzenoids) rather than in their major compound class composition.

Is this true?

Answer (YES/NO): NO